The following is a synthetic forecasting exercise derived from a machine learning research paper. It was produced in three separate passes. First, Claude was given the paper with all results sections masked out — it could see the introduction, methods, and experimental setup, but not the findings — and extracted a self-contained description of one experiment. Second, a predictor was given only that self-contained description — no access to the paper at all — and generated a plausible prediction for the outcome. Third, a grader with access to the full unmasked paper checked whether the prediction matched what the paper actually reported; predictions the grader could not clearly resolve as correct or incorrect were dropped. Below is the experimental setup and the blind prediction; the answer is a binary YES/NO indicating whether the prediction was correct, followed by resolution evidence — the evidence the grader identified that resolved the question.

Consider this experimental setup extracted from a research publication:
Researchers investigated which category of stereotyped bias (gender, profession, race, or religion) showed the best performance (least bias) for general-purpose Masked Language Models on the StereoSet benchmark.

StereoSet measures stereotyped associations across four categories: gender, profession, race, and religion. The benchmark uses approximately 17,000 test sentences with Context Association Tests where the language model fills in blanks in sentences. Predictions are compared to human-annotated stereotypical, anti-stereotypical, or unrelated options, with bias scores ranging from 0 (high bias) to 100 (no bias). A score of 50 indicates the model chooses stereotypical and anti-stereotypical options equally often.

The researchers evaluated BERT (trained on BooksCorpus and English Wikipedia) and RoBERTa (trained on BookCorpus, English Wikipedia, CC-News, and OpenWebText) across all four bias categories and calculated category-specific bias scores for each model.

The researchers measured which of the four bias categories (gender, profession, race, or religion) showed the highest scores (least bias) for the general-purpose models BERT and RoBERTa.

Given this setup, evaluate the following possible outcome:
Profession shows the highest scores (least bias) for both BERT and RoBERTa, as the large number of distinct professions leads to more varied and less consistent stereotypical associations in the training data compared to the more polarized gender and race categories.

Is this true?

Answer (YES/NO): NO